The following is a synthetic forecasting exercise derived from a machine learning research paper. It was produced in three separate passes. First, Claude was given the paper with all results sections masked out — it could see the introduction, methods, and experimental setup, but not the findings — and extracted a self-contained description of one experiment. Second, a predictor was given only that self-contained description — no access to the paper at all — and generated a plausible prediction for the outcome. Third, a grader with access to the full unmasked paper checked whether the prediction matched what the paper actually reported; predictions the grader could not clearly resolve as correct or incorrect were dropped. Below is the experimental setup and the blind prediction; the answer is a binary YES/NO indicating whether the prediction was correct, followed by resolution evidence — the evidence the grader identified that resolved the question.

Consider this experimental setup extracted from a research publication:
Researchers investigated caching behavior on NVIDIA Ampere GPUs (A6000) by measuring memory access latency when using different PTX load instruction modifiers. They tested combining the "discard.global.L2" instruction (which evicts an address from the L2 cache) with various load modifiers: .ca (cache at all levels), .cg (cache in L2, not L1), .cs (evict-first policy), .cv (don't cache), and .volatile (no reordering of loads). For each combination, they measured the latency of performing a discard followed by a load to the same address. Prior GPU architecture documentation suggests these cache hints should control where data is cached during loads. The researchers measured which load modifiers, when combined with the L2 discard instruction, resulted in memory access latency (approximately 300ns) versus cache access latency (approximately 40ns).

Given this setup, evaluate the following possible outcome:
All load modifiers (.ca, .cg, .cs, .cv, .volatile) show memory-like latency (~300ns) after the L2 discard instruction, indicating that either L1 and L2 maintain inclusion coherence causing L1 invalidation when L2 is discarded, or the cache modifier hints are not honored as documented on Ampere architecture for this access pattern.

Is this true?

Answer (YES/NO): NO